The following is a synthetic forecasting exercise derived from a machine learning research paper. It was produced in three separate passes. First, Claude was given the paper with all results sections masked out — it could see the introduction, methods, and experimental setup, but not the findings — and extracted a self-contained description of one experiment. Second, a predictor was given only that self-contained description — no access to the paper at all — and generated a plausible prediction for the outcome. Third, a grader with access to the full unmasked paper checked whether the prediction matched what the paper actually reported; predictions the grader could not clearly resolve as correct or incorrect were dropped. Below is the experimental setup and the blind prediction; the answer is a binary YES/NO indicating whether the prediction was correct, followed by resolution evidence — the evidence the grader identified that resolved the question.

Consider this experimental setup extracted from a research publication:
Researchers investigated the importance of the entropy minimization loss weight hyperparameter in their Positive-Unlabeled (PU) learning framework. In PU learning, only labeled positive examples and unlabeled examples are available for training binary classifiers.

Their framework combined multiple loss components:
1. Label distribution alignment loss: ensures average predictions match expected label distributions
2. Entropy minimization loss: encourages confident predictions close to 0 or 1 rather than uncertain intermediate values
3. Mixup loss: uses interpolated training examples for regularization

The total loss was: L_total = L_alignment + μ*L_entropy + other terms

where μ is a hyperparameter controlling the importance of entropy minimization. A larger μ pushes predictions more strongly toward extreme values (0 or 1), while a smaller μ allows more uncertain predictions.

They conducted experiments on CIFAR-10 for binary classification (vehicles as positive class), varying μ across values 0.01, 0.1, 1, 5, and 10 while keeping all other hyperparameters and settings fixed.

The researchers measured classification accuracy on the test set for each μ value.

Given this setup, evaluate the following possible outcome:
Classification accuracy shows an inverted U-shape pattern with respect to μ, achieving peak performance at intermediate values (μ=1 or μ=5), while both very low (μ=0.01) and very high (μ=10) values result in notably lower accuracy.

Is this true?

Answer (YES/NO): NO